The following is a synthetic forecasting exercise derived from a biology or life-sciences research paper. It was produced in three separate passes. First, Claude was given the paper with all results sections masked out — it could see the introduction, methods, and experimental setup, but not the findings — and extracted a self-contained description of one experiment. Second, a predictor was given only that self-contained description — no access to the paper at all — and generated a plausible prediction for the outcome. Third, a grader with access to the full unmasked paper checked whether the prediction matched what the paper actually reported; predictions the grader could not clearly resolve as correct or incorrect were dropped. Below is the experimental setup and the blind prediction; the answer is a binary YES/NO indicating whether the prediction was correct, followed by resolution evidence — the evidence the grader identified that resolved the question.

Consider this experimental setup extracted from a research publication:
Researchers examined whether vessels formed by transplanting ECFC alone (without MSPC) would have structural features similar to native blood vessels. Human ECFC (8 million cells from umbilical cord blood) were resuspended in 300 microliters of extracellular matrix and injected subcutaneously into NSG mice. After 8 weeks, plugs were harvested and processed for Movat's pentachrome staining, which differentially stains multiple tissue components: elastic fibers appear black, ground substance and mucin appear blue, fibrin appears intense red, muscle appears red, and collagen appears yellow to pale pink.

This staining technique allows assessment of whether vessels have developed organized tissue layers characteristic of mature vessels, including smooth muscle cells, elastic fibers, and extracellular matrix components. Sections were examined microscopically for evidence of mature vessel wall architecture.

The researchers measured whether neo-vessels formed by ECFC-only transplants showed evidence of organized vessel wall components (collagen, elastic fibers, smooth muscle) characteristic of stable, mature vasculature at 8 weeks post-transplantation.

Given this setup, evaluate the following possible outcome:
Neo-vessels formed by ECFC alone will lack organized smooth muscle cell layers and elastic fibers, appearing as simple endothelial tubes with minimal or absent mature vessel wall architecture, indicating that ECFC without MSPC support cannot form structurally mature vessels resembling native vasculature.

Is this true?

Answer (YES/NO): NO